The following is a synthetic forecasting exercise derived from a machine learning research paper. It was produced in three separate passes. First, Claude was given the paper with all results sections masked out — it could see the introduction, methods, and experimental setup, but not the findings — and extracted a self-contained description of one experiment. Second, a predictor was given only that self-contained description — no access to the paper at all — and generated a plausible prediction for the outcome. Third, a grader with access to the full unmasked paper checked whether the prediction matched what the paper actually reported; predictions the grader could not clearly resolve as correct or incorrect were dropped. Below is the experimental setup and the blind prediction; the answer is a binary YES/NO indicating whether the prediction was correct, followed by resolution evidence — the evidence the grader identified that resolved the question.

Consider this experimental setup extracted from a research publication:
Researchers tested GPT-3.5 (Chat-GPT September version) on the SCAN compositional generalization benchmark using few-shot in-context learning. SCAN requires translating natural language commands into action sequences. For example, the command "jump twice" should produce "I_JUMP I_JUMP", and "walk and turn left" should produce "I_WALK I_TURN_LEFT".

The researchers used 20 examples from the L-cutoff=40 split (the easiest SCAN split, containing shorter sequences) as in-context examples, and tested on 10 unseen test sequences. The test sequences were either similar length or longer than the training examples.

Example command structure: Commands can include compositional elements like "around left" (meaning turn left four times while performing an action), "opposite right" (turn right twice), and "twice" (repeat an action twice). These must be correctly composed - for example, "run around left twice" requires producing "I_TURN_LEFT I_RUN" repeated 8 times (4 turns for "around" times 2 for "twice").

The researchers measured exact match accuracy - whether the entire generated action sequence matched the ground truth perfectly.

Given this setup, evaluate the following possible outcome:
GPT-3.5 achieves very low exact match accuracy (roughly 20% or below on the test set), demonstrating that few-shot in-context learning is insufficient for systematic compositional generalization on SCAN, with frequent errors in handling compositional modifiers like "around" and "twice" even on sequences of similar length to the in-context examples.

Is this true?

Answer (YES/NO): YES